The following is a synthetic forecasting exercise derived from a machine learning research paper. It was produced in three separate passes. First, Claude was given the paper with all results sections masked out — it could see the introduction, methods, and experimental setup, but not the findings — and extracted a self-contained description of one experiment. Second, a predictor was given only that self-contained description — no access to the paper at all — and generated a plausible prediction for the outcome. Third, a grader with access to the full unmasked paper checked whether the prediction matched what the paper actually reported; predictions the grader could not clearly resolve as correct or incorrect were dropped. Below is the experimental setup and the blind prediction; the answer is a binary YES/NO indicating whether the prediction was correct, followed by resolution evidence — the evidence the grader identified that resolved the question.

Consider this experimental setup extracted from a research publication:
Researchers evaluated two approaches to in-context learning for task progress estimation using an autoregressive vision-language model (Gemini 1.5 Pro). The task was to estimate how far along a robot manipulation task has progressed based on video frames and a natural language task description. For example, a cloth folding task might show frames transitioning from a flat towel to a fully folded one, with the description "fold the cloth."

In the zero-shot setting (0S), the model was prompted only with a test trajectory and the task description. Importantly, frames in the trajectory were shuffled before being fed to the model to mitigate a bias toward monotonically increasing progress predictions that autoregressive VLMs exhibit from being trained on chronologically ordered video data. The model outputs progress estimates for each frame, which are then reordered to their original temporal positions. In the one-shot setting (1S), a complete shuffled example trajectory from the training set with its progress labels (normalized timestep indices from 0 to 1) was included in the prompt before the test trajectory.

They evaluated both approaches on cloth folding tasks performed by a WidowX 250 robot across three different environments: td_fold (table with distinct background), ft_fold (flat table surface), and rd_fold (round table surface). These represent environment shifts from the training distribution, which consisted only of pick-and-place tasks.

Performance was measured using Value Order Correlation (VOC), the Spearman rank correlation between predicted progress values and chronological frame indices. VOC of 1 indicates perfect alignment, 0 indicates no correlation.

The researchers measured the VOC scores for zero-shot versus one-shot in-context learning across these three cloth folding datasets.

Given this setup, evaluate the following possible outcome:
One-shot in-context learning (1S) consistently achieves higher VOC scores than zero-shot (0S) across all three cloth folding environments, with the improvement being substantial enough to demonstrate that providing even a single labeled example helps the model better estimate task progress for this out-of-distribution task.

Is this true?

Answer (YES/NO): NO